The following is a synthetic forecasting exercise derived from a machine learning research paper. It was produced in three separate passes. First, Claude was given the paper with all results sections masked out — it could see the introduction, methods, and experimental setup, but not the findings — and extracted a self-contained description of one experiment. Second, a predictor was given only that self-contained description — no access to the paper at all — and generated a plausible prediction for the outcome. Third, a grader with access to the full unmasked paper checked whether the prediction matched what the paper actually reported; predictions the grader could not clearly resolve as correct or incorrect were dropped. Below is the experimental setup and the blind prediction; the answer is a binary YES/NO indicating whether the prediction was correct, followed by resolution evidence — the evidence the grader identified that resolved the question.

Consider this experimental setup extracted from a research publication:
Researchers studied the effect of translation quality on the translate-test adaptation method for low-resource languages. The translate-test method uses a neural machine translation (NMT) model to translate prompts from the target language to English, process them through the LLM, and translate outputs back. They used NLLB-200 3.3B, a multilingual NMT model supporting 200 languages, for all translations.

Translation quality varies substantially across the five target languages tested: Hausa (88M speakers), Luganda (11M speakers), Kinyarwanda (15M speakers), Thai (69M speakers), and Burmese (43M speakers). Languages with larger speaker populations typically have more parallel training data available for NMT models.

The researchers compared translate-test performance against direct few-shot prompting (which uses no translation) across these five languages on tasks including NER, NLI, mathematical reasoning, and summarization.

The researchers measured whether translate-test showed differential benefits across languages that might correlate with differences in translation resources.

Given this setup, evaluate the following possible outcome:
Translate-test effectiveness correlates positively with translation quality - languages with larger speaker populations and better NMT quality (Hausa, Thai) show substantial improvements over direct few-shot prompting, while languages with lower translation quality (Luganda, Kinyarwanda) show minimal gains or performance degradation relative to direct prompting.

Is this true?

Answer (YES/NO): NO